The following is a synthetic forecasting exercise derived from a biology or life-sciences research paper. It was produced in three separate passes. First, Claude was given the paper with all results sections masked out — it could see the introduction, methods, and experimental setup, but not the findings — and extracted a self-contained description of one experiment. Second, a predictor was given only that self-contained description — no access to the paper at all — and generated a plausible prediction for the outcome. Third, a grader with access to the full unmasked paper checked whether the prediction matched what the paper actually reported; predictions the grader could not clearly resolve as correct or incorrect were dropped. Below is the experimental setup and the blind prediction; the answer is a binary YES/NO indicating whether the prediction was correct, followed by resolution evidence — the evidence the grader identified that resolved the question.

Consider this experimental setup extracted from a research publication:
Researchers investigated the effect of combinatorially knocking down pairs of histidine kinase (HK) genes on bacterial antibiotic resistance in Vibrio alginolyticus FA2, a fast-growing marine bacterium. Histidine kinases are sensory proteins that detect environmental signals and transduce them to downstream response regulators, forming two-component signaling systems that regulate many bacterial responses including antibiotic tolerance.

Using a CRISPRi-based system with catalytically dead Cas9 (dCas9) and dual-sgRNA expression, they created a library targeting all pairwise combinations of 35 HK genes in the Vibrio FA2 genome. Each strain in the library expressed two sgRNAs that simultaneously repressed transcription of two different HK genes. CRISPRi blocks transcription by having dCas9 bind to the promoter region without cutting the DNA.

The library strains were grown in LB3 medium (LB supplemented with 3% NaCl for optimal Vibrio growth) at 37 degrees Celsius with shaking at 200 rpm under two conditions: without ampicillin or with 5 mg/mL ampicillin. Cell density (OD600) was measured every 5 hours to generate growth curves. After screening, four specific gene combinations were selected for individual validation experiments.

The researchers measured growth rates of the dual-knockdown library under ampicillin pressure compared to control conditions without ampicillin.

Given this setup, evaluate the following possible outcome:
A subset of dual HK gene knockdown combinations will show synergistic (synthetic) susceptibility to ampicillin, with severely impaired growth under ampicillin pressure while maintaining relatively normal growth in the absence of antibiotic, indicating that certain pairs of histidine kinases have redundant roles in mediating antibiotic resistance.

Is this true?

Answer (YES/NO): YES